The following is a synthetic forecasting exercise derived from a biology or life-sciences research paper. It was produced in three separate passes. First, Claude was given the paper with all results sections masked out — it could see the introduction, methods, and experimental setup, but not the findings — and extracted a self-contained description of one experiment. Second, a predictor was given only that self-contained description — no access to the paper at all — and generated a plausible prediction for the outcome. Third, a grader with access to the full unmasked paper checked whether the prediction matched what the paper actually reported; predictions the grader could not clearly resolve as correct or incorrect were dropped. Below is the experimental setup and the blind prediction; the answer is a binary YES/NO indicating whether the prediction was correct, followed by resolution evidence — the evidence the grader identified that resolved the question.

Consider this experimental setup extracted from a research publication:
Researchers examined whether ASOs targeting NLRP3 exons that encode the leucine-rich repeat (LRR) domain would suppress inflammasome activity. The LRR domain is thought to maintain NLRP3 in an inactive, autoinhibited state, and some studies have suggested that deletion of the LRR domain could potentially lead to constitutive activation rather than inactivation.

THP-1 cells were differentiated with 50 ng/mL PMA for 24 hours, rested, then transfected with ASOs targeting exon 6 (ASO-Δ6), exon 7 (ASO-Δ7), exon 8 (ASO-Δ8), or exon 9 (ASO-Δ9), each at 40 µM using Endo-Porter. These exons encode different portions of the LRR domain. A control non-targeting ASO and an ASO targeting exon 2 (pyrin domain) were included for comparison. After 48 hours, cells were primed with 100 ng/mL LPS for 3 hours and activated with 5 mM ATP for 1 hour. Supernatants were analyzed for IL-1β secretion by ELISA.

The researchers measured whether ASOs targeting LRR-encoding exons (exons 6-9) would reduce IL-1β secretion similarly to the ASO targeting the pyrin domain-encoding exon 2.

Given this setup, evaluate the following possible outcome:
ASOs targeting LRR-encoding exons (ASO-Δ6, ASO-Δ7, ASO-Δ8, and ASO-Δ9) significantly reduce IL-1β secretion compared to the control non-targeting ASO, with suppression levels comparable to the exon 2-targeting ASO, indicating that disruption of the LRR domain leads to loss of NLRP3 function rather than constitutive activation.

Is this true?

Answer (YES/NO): NO